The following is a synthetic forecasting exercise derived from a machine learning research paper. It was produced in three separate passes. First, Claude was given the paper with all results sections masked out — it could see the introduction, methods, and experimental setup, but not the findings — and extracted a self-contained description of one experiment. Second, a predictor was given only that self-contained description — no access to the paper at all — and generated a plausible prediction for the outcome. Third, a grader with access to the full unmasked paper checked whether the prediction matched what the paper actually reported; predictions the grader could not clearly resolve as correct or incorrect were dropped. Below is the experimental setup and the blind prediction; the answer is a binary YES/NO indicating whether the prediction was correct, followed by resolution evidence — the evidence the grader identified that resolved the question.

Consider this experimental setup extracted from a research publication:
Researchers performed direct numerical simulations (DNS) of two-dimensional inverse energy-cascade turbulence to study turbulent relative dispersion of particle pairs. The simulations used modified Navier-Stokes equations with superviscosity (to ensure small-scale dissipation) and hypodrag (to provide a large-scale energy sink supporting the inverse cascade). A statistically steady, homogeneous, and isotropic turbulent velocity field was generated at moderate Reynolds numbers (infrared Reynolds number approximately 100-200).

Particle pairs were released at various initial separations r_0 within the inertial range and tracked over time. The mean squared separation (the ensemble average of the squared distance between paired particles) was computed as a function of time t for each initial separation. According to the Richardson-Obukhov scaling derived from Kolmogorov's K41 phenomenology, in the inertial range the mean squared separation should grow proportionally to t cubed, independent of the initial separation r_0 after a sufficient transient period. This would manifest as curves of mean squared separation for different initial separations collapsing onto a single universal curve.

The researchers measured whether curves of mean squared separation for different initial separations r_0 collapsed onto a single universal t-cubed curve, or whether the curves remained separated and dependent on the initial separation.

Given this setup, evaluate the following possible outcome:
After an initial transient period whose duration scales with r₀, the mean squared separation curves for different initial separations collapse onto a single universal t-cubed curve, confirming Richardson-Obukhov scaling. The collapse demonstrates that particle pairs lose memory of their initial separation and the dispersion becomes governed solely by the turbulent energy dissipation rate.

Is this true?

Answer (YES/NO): NO